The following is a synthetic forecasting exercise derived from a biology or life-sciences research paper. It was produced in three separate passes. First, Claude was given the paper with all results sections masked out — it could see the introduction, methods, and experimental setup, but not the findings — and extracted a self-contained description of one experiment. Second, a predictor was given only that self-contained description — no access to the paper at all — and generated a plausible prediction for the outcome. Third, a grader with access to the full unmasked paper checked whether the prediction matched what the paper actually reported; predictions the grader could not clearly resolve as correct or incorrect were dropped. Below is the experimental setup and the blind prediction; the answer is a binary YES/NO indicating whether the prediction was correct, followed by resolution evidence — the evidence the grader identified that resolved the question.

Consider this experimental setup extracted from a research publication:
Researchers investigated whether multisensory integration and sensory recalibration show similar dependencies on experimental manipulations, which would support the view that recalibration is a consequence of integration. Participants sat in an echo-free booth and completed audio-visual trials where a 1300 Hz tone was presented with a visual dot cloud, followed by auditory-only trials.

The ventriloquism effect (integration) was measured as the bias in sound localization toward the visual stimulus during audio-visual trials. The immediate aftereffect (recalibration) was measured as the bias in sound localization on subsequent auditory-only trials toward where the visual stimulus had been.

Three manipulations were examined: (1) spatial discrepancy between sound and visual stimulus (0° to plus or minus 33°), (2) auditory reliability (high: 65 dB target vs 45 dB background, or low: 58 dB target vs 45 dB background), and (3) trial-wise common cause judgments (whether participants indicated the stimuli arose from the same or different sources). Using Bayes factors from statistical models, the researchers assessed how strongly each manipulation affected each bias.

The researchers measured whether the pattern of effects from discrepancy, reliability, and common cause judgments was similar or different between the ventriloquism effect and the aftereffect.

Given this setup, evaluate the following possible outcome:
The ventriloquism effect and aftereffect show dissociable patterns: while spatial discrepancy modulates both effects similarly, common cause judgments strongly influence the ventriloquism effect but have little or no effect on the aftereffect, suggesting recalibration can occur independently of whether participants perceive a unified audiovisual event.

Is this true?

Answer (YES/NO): YES